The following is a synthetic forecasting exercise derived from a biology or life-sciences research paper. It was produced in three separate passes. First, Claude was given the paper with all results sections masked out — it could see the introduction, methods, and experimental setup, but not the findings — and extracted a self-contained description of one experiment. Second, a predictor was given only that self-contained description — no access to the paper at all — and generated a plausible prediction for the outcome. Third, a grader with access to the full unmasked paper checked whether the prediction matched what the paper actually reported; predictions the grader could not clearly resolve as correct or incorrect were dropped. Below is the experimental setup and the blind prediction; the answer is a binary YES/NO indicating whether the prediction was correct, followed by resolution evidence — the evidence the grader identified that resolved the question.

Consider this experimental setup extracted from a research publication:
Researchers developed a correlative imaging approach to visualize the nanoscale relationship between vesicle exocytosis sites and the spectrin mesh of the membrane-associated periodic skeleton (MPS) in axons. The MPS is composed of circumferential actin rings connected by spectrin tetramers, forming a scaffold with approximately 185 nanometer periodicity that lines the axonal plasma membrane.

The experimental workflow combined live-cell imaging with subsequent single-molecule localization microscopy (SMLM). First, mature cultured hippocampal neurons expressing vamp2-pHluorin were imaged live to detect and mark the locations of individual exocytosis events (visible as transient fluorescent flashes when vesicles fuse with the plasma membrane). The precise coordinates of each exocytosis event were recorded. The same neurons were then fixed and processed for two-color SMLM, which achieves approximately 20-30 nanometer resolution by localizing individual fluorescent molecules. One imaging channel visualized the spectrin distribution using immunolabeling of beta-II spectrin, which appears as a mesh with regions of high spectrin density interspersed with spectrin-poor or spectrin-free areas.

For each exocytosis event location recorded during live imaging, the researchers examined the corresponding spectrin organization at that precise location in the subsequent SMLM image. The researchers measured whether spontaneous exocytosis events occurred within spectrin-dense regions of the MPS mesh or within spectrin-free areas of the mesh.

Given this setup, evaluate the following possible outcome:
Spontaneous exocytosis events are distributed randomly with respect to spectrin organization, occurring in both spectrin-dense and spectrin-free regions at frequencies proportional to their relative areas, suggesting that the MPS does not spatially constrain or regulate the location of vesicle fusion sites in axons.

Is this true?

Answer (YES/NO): NO